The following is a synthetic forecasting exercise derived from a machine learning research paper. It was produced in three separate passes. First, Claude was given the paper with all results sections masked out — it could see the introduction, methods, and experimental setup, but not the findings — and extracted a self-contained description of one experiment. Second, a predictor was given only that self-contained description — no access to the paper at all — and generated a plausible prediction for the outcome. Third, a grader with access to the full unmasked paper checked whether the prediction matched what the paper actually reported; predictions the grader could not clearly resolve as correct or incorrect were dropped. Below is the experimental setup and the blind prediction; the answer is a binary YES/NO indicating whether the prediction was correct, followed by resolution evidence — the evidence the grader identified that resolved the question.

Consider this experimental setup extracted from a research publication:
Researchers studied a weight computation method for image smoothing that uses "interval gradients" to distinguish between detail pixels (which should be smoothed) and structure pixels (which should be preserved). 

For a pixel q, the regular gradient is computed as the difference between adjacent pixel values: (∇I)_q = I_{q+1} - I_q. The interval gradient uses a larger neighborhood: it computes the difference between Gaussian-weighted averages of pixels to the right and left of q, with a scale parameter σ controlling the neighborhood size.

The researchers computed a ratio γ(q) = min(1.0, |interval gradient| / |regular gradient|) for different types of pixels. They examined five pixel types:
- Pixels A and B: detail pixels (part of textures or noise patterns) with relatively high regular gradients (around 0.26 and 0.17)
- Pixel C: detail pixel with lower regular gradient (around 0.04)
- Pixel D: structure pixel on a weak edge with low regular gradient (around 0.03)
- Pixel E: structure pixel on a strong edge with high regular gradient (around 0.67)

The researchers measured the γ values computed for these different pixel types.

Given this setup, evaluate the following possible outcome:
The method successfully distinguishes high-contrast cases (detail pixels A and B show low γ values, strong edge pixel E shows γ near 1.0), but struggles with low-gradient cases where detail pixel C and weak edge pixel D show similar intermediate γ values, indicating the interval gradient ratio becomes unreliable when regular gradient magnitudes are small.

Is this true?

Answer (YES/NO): NO